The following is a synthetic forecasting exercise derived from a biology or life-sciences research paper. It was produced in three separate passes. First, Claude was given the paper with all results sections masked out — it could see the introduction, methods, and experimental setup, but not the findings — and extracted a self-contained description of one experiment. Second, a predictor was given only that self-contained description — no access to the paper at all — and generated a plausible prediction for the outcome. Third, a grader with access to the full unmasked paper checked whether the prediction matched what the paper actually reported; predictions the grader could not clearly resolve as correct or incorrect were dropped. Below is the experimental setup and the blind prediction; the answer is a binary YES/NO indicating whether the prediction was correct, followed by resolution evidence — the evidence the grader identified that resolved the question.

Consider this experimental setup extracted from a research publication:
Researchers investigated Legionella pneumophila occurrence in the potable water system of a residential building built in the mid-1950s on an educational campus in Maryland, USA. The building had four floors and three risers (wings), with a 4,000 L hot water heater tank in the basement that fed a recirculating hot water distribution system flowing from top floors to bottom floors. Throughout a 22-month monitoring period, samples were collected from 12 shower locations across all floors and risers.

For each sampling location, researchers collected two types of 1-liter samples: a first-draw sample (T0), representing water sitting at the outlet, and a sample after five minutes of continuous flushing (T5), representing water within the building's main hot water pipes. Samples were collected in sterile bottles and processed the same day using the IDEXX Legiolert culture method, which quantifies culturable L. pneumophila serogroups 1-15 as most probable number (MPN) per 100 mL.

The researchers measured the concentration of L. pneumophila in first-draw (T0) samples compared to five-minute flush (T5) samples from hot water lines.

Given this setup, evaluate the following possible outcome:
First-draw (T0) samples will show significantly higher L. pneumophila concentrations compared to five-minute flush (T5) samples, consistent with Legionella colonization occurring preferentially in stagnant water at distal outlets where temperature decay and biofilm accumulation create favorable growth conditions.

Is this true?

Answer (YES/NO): YES